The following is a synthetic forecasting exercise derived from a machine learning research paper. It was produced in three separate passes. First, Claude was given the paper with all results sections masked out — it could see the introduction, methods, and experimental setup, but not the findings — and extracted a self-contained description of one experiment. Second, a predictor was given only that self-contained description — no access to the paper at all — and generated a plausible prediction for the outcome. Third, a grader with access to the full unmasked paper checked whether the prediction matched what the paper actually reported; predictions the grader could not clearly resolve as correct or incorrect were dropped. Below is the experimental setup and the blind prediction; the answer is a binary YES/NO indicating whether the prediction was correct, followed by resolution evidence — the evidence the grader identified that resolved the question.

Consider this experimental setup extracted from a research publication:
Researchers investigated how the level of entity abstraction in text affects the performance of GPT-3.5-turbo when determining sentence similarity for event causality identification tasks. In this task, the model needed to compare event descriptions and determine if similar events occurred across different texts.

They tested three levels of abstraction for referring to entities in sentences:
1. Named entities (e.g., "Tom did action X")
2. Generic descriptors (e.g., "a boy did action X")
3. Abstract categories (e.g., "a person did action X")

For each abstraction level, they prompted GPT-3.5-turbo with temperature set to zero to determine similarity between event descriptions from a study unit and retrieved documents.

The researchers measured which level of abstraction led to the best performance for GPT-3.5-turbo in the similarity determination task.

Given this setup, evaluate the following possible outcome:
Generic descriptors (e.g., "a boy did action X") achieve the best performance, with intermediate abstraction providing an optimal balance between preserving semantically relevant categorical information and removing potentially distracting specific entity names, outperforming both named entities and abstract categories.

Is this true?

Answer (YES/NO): NO